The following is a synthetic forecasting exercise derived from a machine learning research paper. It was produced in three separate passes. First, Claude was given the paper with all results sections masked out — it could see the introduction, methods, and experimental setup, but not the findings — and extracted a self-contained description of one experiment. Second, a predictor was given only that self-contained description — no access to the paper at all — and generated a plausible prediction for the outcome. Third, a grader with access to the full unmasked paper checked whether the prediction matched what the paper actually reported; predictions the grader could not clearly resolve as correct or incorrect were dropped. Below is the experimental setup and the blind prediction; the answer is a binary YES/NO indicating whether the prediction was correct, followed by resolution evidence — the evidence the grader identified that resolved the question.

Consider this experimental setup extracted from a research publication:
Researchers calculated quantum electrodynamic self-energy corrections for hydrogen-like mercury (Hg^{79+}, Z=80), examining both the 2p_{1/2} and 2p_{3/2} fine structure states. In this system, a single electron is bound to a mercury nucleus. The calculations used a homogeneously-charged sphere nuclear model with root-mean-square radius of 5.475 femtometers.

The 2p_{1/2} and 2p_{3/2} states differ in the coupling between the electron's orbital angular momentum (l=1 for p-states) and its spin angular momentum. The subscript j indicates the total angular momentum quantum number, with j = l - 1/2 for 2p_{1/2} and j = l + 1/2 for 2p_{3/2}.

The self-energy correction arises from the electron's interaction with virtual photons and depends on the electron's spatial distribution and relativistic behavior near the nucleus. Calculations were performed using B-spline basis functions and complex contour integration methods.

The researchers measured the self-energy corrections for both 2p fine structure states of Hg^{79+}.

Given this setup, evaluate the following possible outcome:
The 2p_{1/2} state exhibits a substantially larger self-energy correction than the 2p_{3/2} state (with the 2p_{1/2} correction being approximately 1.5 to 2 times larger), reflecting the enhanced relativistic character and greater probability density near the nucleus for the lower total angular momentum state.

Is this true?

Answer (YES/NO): NO